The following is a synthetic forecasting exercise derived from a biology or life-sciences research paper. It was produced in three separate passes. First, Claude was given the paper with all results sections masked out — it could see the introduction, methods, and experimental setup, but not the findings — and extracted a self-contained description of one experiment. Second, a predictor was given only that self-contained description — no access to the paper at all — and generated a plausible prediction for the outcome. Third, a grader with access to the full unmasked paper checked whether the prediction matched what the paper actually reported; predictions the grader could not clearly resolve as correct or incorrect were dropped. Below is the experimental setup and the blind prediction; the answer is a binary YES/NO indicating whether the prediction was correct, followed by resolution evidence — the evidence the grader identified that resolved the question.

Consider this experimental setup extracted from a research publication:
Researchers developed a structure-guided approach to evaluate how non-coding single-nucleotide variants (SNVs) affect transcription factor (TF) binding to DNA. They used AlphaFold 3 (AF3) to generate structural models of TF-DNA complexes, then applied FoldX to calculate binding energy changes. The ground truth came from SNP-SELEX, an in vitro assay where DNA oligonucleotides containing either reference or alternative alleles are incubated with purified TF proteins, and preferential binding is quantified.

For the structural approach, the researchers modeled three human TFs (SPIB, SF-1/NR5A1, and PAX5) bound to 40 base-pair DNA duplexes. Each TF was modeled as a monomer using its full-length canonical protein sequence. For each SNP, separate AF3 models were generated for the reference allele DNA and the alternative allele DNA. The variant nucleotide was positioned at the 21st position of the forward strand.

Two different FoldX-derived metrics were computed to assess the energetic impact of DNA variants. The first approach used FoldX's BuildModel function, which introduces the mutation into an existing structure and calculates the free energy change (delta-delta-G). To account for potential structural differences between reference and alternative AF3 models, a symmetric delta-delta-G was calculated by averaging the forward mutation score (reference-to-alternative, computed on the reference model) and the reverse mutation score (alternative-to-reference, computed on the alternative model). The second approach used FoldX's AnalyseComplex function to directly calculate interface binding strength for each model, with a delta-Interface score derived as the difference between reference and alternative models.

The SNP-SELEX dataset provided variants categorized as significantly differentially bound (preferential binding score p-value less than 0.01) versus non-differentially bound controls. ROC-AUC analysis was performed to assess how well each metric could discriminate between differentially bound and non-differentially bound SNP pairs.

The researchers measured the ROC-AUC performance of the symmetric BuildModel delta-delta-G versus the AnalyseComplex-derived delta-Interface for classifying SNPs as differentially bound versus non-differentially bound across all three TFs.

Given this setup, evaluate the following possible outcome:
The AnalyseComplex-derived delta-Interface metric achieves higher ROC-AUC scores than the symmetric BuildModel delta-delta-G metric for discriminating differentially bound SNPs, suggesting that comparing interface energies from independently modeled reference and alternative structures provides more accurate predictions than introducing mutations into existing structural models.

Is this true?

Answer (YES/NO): NO